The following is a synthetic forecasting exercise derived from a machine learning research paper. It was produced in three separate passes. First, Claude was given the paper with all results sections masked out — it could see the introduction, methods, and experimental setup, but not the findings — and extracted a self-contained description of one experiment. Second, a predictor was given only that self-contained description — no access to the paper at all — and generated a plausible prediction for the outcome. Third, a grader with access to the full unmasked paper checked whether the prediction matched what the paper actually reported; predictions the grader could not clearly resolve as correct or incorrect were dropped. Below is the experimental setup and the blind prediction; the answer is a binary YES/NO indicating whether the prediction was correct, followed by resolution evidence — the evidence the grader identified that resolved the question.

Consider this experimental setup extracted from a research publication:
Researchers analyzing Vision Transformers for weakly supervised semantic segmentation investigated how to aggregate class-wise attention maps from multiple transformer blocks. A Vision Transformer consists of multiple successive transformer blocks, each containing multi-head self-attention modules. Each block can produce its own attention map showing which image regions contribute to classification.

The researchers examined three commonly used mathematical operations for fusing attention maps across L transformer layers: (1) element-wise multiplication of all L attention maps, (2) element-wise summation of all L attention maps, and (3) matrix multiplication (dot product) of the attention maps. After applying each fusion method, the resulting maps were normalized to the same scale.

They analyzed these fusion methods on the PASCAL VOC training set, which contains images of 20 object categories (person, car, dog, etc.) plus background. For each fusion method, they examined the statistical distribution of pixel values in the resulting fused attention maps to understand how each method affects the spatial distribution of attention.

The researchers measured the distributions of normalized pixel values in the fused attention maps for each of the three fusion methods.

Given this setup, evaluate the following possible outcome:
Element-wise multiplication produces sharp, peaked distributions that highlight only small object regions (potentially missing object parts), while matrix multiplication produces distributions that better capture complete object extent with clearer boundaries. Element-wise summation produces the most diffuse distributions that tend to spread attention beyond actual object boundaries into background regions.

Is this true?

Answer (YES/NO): NO